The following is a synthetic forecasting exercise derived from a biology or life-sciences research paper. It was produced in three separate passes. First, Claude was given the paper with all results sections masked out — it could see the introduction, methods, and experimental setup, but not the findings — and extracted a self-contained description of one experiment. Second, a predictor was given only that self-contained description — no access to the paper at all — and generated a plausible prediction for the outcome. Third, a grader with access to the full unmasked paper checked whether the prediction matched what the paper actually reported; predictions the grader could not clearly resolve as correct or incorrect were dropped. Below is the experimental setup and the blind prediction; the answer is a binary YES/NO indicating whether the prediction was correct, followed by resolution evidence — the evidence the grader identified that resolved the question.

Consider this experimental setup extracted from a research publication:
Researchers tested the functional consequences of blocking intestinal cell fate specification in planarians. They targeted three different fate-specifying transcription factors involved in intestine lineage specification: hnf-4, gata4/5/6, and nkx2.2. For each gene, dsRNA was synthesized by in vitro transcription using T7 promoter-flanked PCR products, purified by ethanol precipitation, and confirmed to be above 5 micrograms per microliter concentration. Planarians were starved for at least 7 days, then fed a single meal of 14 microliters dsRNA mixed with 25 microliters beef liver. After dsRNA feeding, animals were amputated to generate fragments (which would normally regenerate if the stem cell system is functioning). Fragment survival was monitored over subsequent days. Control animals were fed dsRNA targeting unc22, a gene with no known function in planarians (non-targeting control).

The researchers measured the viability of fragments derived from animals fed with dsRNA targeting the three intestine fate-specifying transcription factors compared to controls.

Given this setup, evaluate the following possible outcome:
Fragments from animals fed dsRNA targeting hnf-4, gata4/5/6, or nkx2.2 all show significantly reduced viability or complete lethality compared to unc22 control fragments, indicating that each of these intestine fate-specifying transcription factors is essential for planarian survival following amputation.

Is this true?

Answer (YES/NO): NO